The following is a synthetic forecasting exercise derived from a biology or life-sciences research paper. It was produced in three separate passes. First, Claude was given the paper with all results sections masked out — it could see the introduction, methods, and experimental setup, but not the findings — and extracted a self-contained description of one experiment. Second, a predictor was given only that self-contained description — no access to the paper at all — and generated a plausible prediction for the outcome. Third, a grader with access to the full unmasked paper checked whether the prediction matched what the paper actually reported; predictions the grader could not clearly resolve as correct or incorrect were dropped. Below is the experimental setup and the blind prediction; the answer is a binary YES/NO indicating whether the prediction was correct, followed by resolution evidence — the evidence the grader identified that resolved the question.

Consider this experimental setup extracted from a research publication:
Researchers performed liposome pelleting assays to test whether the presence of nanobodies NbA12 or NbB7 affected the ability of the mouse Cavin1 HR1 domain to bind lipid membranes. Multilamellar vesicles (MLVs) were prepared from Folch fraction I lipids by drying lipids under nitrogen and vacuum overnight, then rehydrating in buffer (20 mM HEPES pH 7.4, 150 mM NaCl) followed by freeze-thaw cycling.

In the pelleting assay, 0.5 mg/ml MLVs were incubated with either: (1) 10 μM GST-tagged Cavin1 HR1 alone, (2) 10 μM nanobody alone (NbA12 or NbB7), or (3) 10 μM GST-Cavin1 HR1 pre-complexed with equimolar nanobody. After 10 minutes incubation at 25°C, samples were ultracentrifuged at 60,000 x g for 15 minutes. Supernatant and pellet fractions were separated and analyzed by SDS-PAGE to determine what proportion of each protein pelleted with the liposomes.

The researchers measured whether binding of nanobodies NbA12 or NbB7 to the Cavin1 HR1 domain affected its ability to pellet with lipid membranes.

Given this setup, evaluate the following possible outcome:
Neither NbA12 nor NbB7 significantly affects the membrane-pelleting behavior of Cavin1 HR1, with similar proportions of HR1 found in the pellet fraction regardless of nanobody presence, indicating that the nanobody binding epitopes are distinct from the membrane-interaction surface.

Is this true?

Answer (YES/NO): YES